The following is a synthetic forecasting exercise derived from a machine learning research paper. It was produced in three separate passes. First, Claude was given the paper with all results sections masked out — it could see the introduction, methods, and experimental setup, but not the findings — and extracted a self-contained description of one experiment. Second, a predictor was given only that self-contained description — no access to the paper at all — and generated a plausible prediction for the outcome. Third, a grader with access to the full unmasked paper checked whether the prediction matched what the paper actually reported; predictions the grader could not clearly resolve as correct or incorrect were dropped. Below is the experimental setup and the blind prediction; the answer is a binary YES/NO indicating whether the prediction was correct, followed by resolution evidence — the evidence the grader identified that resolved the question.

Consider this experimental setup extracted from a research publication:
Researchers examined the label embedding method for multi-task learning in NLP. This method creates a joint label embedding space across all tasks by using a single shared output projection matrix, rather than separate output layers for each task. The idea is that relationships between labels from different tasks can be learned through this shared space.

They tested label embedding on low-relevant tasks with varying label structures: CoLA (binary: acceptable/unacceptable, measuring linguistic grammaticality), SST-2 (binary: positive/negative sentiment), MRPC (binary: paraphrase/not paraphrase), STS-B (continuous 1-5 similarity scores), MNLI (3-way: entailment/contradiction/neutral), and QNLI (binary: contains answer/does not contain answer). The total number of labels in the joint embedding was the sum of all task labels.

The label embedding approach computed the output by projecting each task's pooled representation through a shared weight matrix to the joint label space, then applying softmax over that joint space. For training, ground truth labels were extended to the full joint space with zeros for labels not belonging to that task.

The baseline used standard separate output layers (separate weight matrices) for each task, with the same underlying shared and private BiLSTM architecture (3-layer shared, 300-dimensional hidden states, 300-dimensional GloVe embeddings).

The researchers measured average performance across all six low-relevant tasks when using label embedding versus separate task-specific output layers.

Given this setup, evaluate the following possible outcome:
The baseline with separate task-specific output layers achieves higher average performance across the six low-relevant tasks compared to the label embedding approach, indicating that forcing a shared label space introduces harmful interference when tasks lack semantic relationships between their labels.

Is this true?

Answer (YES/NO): NO